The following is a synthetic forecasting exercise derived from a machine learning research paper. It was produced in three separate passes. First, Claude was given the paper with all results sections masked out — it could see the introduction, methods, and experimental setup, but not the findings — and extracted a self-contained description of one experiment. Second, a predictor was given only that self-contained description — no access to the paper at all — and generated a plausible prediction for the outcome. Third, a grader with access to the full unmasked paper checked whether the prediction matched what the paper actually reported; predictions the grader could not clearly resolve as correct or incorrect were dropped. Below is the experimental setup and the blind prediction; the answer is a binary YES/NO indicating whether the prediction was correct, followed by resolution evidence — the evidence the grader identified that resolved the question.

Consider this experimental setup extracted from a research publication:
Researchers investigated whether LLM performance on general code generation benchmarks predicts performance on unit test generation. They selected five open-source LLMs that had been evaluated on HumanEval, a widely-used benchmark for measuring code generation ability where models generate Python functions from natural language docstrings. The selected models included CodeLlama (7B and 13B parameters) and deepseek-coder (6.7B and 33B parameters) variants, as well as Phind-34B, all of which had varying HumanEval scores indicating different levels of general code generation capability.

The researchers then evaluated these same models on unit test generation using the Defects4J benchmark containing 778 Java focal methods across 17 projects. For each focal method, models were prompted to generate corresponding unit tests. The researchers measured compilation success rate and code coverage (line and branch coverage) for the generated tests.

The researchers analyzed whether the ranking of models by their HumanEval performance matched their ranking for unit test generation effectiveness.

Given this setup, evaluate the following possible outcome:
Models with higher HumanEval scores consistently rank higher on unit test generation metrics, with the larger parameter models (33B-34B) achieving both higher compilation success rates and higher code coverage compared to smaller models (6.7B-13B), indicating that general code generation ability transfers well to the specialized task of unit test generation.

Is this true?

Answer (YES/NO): NO